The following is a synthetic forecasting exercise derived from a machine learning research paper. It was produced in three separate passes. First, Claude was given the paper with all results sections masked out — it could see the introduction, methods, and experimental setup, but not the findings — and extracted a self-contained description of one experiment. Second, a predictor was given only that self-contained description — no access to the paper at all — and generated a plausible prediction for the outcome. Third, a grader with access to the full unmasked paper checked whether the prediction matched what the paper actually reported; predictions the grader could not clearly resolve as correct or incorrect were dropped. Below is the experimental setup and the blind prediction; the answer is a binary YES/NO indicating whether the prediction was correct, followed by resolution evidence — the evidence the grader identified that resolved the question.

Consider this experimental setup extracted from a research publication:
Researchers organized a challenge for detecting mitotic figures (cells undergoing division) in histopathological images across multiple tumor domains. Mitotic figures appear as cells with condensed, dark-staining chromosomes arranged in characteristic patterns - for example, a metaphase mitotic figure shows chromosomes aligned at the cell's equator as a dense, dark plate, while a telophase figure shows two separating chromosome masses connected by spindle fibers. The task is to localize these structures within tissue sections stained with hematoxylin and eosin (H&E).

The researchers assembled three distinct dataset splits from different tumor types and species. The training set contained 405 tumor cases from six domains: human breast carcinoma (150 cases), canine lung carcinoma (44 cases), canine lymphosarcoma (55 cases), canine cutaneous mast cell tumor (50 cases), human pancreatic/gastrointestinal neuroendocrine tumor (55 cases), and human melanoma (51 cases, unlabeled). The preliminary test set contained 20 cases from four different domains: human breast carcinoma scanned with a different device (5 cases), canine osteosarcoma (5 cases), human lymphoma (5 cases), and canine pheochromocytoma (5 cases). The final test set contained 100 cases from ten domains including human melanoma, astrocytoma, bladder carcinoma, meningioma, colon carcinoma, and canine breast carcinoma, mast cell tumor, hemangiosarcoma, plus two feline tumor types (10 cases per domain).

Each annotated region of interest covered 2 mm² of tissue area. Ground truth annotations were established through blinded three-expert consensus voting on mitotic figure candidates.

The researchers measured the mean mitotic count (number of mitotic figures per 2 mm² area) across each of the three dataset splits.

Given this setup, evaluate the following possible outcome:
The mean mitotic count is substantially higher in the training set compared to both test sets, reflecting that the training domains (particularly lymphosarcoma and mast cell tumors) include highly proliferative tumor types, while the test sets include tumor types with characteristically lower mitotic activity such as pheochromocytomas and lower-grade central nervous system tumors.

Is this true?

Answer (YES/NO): NO